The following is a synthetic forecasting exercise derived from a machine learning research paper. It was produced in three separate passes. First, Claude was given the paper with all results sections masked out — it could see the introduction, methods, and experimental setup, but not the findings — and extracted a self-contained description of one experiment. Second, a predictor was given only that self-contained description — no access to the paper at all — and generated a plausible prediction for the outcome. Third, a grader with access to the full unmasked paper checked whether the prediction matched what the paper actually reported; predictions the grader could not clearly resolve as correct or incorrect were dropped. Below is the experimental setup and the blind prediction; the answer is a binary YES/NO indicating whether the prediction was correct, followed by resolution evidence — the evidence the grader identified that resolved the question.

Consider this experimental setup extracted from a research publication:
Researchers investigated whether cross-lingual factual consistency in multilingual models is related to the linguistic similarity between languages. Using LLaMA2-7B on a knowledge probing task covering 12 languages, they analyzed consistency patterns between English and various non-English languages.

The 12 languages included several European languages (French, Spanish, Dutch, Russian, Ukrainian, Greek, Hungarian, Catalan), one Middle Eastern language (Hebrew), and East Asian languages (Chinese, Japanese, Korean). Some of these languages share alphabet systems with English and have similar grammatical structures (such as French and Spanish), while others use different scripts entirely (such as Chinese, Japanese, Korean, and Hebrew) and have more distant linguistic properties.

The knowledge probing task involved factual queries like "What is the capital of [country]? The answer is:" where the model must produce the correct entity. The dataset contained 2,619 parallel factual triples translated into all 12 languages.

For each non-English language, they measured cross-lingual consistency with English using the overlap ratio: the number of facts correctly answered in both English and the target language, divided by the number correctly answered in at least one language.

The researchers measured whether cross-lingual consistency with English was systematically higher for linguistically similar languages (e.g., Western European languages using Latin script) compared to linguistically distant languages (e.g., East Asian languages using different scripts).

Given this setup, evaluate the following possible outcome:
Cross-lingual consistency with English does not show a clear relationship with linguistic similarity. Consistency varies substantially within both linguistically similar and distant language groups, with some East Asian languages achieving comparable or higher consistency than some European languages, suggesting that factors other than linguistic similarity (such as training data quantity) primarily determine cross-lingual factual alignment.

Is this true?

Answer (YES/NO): NO